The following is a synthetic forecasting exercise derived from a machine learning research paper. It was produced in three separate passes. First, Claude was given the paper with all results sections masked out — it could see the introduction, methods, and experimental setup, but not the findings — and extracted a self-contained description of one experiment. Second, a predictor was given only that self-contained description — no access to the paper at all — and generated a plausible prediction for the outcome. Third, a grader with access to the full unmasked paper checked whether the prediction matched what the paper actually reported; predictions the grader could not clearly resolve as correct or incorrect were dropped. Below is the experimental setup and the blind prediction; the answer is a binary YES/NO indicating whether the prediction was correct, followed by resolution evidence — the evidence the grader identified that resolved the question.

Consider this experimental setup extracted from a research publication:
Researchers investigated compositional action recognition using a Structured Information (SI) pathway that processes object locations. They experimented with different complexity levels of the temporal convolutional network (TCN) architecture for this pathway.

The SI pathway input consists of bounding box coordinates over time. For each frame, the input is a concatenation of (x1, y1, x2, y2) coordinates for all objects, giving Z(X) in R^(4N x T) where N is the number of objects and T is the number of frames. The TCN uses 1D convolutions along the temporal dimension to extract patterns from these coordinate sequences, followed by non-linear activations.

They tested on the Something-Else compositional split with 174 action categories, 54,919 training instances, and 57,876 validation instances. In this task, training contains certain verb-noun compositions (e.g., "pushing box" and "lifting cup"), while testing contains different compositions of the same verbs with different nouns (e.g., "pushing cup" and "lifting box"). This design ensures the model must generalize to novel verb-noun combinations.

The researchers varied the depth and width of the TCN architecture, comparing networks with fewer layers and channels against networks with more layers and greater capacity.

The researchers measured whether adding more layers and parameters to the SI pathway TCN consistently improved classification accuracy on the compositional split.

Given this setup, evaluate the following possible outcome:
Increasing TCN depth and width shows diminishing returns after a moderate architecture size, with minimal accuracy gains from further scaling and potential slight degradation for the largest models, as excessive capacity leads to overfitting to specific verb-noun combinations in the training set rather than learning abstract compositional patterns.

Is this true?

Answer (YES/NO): NO